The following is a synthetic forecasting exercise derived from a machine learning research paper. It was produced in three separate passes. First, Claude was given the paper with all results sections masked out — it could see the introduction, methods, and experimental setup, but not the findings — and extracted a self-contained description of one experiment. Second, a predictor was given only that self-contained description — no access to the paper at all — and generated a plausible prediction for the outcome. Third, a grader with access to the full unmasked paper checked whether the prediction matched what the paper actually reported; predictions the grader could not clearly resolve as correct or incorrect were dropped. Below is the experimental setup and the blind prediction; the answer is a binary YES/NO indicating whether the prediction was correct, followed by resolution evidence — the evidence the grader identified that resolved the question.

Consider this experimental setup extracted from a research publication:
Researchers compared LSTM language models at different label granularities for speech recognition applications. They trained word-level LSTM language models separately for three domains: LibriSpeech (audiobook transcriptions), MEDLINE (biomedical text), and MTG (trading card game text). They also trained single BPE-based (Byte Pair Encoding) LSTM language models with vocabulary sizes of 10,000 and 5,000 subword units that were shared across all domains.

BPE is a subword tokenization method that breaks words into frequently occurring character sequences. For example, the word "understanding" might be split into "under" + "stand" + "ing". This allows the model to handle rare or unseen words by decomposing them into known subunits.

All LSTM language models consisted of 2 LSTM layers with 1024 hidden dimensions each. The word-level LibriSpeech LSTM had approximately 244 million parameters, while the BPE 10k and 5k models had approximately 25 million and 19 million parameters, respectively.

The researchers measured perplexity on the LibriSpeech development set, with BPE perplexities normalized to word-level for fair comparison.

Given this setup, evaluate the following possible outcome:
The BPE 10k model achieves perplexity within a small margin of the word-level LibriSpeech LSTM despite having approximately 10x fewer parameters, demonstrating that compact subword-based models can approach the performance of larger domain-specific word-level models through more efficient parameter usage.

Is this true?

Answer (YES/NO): NO